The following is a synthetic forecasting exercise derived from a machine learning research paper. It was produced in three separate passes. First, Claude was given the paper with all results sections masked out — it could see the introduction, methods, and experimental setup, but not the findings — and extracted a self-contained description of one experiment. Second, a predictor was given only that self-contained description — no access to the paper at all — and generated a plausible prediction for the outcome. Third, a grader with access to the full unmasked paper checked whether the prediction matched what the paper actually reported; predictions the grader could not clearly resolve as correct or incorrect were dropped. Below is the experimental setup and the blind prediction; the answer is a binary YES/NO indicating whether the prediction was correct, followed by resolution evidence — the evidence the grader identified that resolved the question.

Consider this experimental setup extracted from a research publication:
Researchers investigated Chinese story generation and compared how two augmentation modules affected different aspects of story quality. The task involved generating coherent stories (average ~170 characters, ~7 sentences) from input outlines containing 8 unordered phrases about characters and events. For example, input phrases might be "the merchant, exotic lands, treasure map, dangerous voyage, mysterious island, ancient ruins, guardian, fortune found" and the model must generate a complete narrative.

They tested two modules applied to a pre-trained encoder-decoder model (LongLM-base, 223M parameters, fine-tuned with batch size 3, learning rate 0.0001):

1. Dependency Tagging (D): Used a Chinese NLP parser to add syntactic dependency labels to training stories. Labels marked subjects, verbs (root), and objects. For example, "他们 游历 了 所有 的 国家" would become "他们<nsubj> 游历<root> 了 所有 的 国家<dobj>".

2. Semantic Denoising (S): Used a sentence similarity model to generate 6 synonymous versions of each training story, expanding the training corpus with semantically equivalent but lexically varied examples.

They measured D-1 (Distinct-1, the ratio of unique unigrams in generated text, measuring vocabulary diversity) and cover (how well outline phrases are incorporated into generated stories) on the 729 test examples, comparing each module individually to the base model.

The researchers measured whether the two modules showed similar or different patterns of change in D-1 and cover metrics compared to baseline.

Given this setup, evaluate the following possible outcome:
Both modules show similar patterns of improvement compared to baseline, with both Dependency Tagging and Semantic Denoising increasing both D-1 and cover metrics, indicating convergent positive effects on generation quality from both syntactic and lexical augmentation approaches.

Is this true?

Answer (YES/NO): NO